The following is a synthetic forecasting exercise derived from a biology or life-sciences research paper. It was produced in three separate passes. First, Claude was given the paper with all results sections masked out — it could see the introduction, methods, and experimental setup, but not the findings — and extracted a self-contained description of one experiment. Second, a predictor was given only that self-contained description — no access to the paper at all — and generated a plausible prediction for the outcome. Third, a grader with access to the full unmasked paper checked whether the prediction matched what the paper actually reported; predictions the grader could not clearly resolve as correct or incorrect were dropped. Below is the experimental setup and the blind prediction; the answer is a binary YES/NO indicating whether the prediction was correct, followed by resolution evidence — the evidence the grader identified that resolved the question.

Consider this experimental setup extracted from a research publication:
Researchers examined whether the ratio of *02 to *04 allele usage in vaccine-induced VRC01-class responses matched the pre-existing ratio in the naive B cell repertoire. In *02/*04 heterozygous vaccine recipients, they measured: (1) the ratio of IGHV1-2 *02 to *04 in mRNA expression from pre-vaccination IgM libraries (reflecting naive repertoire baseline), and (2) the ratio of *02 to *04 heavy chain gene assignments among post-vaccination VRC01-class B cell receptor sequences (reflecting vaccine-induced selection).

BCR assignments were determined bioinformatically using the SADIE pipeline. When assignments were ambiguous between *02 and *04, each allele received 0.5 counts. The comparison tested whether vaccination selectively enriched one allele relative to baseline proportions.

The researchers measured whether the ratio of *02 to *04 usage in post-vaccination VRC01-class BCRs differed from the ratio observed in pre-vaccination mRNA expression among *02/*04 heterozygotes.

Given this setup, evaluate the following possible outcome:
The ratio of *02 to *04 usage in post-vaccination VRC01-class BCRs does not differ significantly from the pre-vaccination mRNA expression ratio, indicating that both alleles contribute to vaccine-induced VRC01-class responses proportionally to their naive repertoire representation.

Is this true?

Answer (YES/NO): NO